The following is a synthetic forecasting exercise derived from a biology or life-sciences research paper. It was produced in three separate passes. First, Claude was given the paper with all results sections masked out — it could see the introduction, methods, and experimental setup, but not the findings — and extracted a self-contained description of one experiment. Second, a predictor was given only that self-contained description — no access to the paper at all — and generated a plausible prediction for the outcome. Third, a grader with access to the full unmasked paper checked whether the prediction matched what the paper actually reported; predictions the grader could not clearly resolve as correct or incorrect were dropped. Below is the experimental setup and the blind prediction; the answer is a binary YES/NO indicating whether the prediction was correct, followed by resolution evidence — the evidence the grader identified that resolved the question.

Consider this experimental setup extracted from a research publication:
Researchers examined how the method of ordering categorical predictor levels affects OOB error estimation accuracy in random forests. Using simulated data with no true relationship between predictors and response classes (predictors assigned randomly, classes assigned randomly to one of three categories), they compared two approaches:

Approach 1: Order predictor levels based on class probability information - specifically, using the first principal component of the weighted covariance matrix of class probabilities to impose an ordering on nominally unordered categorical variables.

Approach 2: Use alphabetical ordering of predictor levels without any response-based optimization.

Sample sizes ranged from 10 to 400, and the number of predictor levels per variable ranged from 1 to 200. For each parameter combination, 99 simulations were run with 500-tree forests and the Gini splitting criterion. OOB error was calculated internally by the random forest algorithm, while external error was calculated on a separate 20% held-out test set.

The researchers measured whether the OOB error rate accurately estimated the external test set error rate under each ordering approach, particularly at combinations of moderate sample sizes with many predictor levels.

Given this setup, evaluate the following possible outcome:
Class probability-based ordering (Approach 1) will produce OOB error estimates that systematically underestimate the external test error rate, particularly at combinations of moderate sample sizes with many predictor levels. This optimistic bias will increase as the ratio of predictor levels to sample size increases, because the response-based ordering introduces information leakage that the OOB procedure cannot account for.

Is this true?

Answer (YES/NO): YES